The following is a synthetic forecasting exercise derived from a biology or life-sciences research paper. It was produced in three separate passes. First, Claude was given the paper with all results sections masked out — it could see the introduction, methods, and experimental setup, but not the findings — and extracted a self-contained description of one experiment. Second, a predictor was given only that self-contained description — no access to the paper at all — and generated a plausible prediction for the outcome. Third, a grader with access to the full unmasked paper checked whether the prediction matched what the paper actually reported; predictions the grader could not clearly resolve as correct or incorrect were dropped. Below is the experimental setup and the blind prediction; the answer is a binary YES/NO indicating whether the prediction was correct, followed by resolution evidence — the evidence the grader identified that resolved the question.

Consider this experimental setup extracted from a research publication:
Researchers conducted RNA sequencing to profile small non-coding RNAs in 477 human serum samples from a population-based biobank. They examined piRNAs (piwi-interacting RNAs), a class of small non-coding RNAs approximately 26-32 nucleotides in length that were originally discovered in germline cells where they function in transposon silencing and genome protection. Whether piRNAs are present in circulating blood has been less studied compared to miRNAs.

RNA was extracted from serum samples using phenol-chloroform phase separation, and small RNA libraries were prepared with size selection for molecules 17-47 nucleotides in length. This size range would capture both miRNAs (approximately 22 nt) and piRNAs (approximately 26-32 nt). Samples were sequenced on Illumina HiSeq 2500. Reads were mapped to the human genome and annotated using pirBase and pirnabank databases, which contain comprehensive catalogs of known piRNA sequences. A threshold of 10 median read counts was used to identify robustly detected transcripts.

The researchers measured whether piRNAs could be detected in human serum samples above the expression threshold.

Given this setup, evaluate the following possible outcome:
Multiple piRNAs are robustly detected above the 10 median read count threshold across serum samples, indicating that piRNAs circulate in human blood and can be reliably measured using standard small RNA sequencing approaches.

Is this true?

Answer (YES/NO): YES